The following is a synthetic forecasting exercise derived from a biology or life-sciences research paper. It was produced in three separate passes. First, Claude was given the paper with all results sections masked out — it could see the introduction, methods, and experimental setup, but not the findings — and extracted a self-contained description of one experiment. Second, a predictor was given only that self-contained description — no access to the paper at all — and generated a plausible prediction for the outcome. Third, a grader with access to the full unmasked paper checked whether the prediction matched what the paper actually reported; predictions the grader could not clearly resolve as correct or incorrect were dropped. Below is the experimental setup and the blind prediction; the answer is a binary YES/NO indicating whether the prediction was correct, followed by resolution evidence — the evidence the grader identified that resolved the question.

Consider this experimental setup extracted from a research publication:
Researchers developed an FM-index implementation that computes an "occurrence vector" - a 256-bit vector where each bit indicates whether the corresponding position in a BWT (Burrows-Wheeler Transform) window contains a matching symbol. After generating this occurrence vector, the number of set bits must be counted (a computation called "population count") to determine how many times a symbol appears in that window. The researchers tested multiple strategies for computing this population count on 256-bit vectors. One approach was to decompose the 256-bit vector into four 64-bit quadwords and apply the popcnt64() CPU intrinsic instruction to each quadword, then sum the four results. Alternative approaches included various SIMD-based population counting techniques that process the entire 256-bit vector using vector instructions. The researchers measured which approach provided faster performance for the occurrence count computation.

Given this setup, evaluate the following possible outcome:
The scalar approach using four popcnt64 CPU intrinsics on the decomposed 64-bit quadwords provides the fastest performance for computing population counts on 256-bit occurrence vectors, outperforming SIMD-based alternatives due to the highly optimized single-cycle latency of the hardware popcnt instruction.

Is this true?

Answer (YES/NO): YES